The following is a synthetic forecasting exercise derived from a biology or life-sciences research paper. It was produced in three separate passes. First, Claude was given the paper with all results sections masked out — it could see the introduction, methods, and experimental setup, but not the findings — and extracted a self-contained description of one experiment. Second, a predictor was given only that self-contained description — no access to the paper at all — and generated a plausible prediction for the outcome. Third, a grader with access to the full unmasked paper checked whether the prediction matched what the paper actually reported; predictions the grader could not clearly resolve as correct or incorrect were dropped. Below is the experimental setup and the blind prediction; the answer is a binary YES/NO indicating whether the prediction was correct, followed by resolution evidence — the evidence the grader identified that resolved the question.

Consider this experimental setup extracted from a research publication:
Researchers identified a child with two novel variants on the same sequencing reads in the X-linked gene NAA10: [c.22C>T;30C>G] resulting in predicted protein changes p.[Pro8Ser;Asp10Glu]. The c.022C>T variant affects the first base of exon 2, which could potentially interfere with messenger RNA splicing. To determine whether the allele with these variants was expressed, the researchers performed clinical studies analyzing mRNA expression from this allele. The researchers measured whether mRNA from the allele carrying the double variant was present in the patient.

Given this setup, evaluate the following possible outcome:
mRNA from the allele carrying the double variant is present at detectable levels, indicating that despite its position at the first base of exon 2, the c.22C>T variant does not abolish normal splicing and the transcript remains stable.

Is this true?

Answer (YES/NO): NO